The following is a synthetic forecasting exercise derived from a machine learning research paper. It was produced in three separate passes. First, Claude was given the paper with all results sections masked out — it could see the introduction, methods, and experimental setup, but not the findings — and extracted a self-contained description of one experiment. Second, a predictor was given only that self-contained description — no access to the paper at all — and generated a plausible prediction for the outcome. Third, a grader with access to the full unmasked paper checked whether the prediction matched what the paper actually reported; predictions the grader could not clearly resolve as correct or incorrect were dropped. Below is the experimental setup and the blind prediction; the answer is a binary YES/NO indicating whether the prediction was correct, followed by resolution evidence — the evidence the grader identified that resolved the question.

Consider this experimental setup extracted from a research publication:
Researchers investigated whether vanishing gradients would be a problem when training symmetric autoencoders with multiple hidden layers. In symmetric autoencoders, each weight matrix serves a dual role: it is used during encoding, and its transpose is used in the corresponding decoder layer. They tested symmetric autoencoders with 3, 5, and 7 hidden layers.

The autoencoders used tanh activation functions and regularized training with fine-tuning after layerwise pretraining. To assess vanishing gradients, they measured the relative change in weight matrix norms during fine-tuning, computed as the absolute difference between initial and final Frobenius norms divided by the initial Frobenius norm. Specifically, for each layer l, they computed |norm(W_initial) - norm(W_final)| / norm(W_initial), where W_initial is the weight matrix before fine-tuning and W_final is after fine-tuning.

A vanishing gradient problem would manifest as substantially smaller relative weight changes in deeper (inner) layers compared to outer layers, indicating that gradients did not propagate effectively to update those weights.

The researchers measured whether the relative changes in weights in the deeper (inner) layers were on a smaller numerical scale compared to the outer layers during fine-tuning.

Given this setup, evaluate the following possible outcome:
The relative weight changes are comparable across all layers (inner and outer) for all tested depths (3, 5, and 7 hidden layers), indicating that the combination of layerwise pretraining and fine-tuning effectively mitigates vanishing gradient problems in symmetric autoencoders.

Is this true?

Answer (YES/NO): NO